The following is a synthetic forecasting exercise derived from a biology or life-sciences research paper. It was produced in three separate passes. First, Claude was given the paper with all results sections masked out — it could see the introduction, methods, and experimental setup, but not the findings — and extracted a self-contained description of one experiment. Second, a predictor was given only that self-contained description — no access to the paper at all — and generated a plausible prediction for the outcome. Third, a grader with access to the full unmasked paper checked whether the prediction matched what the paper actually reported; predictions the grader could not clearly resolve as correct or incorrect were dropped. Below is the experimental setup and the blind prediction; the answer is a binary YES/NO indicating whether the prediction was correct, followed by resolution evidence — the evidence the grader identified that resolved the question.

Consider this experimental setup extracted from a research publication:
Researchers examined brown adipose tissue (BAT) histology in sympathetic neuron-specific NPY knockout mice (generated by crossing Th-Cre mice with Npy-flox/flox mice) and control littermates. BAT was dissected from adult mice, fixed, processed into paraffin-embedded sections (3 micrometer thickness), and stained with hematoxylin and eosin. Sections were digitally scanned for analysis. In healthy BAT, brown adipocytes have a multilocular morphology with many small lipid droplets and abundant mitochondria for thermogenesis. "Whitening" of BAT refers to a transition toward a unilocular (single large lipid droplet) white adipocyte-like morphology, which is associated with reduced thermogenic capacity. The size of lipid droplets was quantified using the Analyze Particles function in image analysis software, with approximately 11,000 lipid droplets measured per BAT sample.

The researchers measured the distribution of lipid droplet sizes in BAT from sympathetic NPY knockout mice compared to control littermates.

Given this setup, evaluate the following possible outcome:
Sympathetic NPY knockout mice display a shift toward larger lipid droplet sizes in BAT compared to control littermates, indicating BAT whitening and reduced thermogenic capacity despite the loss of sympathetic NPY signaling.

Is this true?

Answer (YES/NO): YES